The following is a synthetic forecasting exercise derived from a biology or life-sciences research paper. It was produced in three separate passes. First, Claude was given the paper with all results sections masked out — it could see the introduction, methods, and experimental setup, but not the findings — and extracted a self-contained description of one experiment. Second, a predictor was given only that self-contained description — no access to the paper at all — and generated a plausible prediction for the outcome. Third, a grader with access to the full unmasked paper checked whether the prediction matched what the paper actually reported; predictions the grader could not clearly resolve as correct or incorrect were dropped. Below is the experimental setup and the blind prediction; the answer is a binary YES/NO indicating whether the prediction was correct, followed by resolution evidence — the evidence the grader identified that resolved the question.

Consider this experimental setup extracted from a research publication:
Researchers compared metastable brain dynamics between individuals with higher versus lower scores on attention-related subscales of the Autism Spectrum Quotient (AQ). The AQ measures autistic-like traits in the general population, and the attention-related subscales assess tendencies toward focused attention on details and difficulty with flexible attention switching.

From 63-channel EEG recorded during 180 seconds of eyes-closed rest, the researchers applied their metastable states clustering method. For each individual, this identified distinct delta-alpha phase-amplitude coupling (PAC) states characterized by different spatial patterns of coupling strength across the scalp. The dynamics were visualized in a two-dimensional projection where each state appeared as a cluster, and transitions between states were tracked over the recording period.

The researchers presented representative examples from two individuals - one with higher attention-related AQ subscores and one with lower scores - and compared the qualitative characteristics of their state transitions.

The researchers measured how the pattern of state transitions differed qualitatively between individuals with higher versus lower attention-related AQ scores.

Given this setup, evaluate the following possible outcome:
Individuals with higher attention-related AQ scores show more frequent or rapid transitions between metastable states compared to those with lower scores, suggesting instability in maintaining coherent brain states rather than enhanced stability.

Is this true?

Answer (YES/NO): NO